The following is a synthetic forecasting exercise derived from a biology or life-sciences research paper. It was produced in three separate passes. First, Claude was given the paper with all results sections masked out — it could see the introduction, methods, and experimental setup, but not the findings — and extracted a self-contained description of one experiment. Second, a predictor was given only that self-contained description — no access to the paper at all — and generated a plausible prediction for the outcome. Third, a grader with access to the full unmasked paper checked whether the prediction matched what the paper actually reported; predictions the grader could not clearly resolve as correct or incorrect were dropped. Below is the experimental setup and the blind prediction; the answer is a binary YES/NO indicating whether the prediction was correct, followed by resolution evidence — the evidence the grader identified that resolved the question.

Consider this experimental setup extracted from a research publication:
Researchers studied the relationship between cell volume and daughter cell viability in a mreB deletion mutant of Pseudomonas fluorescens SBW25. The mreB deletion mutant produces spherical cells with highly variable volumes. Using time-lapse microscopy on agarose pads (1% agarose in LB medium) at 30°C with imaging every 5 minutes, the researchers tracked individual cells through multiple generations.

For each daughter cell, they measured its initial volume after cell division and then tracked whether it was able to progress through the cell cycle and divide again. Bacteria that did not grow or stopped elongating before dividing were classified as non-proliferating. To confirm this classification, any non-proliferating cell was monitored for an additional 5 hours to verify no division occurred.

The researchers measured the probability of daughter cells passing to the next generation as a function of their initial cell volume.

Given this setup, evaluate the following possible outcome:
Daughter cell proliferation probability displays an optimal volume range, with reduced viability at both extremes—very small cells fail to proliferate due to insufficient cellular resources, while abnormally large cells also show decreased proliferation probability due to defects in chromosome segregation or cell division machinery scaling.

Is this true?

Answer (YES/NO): YES